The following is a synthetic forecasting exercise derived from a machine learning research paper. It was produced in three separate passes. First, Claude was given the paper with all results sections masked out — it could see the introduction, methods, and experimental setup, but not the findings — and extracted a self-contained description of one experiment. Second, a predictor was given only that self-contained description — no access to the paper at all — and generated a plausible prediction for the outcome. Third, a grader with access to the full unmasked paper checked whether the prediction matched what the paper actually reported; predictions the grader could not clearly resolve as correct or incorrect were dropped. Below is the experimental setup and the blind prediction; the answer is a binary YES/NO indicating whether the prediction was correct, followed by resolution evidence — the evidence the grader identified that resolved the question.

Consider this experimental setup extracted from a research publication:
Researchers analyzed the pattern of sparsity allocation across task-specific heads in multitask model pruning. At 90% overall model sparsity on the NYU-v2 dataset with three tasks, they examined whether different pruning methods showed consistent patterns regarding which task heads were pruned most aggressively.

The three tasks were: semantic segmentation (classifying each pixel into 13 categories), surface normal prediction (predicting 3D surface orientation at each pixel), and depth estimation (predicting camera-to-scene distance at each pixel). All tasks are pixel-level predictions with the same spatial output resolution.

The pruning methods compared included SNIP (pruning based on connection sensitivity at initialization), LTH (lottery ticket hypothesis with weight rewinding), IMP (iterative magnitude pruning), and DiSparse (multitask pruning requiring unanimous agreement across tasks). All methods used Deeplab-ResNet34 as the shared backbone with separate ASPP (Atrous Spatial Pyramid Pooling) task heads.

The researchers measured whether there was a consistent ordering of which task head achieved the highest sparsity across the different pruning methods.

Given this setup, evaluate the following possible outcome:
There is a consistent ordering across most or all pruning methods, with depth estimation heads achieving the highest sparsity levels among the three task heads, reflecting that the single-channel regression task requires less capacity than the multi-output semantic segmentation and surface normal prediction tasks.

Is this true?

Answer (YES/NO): NO